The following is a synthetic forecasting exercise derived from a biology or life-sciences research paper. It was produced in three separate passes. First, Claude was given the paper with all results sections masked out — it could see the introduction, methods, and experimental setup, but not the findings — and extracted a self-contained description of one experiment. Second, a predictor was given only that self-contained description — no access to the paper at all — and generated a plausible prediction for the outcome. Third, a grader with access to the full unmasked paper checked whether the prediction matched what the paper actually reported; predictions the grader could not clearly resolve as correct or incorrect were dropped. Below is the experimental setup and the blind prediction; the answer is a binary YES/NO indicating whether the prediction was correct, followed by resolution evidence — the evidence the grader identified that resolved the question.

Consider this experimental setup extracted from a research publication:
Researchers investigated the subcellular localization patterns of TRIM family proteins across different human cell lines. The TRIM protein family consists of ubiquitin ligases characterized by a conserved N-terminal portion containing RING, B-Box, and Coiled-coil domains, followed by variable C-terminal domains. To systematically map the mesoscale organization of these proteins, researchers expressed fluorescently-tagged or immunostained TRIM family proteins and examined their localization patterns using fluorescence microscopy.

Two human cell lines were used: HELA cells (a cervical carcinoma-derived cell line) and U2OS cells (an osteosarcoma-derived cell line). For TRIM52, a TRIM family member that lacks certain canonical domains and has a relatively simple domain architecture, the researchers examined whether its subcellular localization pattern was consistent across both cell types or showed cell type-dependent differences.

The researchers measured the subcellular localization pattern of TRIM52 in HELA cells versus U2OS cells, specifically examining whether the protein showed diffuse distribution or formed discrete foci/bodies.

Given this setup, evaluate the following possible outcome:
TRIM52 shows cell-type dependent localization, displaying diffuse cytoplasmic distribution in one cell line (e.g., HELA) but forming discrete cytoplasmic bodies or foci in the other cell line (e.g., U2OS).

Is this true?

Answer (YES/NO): NO